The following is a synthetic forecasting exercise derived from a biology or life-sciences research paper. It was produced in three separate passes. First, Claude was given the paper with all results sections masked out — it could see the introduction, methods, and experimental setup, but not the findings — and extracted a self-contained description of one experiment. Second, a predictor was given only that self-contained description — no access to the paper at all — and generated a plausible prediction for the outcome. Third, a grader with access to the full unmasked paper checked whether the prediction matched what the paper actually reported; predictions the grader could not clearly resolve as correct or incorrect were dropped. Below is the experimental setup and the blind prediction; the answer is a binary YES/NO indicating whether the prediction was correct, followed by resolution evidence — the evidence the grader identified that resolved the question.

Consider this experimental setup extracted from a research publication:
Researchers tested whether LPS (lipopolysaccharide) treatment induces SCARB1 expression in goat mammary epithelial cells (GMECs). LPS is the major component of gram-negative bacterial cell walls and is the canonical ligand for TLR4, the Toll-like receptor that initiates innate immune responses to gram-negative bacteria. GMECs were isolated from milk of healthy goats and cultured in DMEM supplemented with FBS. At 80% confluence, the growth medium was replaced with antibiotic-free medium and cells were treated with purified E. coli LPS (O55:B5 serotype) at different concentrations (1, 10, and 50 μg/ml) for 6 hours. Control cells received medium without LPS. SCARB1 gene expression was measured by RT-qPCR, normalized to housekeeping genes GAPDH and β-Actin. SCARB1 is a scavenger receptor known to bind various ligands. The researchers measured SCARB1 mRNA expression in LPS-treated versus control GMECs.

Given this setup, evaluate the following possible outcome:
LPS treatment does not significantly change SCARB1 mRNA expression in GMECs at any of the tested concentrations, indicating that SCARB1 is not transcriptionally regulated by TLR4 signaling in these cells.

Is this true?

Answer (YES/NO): NO